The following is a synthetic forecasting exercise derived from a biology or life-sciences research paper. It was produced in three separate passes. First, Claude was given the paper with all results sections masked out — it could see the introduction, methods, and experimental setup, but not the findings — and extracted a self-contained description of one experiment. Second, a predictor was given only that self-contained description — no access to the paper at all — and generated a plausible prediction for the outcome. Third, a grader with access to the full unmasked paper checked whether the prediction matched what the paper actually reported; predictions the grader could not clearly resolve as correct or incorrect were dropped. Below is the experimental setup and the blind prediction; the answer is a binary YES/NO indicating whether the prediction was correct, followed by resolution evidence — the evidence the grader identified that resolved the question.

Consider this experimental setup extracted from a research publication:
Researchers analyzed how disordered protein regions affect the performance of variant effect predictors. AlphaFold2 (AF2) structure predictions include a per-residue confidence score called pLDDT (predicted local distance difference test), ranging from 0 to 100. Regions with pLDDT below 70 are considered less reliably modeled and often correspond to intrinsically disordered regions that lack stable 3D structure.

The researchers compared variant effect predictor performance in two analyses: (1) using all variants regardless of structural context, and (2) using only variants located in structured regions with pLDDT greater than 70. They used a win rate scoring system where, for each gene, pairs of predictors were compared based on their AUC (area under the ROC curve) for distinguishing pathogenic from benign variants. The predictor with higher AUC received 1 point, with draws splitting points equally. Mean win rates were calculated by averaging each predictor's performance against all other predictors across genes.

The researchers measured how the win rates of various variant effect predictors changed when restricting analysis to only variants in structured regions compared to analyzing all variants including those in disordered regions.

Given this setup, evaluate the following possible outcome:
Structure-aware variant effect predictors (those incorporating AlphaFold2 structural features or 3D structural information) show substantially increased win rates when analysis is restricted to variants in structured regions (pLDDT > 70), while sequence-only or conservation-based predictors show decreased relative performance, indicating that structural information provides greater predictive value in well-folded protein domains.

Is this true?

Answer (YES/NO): NO